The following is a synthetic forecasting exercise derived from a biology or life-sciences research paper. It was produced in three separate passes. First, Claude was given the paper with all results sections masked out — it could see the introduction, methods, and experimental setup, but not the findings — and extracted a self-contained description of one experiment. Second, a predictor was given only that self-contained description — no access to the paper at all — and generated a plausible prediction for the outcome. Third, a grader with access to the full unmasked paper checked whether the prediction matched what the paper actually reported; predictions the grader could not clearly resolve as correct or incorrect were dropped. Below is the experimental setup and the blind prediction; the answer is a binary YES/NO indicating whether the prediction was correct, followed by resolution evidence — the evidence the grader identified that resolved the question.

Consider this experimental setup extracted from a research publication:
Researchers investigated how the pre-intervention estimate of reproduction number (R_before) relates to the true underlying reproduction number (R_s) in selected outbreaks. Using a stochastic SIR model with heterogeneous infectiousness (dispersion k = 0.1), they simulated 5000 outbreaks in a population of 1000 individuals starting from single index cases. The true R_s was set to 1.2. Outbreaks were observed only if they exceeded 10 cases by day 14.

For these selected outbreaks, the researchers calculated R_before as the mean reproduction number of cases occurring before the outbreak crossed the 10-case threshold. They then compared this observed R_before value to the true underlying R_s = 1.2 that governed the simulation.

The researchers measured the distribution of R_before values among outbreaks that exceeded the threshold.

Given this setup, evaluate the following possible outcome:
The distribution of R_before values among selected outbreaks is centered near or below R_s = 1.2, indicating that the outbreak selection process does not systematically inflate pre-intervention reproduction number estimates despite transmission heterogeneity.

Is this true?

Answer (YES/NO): NO